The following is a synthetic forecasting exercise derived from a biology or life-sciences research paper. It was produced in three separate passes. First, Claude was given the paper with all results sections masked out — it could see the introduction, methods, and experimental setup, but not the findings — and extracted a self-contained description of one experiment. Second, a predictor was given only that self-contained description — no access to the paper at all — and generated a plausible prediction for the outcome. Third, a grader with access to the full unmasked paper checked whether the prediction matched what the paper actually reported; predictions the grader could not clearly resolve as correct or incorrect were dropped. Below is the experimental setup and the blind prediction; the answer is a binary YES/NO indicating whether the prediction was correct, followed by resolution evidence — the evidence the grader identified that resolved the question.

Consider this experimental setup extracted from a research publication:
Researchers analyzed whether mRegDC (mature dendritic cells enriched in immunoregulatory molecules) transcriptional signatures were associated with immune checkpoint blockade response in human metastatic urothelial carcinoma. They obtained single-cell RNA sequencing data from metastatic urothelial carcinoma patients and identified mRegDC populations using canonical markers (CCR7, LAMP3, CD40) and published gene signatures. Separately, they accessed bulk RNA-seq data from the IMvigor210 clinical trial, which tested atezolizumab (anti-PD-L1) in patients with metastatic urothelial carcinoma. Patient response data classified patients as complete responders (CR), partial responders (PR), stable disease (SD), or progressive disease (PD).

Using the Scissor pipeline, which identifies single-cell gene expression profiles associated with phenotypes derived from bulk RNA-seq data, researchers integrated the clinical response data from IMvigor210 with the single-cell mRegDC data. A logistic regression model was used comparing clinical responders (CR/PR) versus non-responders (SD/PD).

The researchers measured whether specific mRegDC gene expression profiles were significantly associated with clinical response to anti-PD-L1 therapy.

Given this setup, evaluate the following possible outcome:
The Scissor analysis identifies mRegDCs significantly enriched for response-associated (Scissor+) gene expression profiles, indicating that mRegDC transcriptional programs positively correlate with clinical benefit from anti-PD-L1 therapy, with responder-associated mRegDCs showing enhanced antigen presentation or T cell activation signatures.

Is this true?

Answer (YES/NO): YES